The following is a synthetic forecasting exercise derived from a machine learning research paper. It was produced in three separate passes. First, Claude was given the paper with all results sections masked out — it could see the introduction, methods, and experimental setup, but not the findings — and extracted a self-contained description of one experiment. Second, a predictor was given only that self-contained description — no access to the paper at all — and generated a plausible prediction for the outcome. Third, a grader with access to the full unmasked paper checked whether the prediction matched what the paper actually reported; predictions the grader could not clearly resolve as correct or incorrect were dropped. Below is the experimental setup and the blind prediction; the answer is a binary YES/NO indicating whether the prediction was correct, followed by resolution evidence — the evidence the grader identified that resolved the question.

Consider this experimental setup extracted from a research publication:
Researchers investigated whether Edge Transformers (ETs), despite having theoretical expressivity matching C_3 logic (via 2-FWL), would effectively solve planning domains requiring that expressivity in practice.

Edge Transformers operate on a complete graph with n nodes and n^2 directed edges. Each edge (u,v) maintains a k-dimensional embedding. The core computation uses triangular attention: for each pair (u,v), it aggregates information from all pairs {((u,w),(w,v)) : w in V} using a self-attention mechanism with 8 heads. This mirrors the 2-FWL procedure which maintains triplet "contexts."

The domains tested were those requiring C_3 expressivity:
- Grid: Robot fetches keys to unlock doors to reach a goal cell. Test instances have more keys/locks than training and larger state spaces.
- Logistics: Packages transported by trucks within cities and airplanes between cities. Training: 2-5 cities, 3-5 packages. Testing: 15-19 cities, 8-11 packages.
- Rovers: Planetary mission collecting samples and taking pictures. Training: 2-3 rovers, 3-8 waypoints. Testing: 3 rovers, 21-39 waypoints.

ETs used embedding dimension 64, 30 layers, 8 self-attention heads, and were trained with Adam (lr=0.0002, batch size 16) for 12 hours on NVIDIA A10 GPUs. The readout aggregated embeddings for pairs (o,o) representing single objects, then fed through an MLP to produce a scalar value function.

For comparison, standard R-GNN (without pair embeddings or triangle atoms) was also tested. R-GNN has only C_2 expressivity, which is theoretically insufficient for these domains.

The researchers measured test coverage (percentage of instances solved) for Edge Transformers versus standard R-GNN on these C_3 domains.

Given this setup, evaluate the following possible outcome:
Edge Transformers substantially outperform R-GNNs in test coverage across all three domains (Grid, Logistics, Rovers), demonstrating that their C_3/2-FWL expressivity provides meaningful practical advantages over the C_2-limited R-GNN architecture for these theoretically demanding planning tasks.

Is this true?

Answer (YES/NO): NO